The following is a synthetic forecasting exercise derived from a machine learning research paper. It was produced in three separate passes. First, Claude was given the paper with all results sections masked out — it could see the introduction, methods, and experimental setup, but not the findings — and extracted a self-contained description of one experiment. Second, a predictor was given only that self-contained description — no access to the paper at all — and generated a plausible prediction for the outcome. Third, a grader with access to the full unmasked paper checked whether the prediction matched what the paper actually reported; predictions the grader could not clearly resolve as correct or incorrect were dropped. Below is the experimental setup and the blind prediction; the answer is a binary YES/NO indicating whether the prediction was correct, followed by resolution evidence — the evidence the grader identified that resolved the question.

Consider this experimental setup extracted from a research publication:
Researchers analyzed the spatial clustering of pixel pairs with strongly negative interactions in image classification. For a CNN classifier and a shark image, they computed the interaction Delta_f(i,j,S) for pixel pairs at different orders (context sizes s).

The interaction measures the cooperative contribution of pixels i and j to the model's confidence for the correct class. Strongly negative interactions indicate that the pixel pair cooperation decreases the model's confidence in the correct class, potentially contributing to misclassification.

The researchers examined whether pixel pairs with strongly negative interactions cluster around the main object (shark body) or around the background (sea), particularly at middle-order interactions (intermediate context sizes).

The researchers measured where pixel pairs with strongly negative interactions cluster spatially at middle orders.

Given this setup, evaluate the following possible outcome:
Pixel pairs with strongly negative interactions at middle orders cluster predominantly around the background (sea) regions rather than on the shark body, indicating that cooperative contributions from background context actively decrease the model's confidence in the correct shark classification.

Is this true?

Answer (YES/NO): NO